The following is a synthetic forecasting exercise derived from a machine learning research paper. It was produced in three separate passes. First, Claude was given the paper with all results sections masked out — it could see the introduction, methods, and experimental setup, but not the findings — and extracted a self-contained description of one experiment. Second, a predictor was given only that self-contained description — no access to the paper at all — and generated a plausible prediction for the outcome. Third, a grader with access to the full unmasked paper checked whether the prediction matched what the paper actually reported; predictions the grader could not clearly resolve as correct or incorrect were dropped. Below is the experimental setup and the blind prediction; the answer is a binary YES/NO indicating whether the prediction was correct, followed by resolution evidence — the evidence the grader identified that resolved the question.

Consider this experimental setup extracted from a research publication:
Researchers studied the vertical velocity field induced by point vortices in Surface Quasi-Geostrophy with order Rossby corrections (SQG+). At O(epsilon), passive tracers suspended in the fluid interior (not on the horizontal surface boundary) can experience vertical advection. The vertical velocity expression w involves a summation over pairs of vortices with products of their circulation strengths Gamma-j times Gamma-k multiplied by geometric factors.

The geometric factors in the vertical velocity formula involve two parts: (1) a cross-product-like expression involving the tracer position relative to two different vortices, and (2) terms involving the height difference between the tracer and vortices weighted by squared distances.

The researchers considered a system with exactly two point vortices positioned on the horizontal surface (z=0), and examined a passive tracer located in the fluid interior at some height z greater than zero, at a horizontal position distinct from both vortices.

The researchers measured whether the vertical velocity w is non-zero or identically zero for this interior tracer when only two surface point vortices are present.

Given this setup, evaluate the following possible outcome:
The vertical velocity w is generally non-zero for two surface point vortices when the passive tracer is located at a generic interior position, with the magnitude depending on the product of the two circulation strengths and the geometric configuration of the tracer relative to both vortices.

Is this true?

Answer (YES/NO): YES